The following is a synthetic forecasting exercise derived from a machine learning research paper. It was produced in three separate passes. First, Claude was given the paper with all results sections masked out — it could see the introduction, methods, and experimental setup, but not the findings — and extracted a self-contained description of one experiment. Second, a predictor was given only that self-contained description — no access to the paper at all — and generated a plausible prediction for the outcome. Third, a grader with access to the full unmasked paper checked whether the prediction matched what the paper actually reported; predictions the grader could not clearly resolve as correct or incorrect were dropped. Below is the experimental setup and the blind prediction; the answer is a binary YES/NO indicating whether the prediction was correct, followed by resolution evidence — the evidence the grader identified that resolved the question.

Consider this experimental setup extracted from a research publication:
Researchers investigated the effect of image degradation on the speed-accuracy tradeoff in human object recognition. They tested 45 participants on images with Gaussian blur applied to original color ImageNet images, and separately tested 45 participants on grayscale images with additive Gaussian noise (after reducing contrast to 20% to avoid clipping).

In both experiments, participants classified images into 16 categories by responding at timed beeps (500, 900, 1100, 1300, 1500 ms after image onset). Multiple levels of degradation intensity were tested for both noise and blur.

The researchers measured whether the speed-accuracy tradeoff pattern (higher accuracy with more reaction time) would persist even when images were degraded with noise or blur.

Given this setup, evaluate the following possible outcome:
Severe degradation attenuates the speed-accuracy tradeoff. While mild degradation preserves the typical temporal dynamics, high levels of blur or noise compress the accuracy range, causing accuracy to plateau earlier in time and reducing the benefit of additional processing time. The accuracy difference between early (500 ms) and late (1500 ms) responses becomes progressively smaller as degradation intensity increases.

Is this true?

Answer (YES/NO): NO